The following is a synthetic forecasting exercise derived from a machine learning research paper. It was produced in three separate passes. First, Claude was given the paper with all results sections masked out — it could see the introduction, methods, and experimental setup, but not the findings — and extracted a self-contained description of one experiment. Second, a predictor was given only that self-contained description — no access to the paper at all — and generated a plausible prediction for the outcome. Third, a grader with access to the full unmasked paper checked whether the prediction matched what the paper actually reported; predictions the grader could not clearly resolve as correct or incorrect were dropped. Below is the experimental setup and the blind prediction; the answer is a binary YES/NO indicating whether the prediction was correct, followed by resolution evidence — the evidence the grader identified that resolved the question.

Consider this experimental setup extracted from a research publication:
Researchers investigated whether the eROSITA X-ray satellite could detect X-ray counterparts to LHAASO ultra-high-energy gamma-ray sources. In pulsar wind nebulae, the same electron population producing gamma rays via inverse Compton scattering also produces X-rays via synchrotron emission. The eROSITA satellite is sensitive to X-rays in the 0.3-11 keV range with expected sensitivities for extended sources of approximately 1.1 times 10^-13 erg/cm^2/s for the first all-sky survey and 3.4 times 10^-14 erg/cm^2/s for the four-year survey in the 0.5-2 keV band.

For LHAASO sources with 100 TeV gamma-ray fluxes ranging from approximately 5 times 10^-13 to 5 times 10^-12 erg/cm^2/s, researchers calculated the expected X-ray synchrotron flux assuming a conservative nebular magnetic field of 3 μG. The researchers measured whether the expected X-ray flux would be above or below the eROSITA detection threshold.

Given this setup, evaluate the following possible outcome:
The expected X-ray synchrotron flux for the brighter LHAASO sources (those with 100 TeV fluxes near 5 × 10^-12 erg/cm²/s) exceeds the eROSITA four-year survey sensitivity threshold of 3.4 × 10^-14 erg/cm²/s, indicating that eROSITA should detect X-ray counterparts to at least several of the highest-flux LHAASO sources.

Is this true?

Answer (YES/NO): YES